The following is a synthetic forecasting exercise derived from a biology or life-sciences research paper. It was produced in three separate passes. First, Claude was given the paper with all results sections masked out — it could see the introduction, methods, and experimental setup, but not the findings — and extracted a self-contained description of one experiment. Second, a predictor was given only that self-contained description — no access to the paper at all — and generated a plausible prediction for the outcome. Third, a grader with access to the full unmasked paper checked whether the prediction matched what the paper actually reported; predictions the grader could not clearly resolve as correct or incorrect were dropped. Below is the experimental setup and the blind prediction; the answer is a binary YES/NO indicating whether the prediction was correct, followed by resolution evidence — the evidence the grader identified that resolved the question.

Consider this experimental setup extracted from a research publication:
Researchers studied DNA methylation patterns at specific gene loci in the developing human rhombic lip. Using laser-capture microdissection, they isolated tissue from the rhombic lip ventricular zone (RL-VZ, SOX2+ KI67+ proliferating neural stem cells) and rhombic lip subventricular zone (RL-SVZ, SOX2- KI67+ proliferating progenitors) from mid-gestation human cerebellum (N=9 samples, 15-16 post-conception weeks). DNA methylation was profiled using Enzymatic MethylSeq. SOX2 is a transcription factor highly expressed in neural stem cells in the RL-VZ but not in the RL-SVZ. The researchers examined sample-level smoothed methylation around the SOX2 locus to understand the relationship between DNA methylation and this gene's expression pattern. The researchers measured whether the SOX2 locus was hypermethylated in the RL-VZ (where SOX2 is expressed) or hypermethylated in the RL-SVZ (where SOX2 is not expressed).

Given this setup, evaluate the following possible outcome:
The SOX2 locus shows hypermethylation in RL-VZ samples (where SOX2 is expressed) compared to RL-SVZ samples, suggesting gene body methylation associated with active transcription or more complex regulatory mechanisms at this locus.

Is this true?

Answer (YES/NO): NO